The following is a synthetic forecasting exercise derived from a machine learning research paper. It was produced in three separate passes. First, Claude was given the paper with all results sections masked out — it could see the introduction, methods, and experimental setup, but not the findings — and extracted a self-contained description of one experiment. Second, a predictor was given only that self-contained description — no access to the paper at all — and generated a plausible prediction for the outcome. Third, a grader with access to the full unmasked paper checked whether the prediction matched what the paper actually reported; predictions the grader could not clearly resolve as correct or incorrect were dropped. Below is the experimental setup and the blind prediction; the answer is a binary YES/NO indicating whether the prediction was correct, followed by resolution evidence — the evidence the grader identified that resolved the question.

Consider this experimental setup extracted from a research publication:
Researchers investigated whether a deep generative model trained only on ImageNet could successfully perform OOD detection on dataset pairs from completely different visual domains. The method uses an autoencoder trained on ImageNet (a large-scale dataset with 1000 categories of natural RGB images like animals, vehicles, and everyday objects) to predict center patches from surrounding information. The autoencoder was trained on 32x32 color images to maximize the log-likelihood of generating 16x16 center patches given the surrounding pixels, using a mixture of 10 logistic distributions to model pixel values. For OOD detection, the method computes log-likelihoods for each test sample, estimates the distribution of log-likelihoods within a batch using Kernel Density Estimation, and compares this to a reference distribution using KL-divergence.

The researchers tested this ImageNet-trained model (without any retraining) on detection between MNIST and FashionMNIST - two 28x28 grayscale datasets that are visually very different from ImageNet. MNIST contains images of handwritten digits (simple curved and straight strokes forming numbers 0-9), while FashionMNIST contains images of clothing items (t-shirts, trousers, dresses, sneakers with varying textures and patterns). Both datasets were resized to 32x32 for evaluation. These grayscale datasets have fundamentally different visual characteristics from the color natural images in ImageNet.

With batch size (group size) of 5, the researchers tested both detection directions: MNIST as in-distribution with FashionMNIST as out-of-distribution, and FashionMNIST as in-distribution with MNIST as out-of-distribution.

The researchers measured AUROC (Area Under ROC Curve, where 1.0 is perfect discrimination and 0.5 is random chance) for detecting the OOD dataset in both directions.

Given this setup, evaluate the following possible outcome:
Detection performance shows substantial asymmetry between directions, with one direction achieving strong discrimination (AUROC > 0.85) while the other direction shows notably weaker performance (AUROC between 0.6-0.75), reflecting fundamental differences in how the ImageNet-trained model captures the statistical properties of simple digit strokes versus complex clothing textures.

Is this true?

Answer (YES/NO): NO